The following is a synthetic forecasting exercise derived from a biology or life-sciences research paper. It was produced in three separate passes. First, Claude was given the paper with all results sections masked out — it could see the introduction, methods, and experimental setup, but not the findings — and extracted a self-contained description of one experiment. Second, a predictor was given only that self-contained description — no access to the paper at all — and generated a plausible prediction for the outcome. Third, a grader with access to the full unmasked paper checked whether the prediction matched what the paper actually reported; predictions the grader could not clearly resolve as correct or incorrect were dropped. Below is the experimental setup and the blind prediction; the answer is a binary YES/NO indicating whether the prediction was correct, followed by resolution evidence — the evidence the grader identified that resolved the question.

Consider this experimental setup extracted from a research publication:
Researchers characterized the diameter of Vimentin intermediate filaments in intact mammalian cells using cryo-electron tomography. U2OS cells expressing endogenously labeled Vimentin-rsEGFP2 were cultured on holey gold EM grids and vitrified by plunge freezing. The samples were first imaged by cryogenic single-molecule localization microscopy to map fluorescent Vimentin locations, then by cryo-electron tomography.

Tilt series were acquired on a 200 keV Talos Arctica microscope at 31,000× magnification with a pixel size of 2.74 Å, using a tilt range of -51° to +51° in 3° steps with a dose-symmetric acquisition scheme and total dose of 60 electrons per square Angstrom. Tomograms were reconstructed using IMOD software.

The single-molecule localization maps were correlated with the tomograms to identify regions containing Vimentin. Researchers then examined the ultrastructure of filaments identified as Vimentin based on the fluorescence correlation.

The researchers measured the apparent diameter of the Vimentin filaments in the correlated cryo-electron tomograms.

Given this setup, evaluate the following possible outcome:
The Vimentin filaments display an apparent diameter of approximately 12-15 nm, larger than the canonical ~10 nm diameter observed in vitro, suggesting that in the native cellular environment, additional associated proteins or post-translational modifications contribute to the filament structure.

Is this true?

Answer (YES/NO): NO